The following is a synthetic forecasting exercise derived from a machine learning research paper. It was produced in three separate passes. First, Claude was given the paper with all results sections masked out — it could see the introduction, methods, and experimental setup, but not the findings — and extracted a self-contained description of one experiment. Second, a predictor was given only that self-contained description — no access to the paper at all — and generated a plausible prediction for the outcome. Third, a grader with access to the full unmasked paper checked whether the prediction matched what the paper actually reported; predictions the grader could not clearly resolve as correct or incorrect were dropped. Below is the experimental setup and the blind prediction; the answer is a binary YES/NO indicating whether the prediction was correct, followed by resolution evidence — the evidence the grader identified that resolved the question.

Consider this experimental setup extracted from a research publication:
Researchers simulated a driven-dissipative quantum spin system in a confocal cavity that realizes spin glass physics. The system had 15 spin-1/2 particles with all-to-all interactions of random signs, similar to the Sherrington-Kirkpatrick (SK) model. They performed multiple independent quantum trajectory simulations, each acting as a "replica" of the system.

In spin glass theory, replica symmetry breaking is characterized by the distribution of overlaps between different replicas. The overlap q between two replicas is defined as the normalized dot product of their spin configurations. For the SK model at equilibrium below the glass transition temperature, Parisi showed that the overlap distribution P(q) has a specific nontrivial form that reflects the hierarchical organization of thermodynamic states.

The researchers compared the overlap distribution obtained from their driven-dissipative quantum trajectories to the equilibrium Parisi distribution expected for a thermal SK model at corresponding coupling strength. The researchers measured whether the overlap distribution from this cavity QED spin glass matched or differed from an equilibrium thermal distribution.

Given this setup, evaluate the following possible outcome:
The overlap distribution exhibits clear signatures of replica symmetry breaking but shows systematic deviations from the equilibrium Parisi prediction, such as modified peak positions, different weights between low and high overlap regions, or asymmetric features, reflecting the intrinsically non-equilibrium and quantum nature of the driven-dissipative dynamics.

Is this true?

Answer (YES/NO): YES